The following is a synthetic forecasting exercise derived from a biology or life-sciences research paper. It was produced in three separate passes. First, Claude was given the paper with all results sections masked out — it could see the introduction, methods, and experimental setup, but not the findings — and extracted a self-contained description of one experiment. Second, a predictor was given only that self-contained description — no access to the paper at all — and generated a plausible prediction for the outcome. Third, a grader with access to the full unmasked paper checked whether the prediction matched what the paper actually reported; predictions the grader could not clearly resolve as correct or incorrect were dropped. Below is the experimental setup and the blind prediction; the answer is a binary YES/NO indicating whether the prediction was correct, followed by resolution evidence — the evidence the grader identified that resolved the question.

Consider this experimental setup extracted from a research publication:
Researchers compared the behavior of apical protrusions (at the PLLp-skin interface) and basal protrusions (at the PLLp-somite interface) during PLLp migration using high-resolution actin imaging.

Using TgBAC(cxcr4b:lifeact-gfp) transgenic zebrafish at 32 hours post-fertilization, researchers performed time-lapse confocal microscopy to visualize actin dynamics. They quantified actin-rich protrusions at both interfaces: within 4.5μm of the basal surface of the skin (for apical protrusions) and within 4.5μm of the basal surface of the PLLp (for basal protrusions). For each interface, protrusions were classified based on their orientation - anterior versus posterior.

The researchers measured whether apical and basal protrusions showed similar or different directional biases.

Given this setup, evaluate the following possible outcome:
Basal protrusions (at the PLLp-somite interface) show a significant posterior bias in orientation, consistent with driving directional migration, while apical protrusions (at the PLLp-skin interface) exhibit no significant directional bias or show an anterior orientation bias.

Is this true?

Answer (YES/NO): NO